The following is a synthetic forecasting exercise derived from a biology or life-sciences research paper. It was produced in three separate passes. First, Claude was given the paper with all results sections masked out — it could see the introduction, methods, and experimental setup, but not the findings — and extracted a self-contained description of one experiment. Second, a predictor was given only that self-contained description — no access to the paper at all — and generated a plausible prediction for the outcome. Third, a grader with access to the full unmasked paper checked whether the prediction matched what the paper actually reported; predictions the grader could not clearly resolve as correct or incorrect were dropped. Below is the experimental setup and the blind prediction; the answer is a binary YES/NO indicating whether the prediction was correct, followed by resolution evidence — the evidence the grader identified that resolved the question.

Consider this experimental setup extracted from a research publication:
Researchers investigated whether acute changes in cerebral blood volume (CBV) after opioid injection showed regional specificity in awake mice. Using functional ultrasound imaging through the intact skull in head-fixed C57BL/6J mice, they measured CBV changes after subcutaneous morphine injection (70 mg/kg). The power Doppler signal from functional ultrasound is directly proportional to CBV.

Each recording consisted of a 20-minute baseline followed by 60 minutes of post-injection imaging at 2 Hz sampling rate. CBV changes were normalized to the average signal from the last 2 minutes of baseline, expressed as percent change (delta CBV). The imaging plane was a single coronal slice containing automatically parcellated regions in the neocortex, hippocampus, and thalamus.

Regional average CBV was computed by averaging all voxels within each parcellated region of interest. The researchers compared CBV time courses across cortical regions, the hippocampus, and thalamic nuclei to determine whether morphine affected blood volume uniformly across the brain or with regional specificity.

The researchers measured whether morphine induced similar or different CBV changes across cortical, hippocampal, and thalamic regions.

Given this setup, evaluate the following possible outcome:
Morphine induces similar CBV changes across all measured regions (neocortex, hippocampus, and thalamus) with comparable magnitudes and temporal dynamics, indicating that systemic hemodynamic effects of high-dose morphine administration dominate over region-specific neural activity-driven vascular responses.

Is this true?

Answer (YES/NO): NO